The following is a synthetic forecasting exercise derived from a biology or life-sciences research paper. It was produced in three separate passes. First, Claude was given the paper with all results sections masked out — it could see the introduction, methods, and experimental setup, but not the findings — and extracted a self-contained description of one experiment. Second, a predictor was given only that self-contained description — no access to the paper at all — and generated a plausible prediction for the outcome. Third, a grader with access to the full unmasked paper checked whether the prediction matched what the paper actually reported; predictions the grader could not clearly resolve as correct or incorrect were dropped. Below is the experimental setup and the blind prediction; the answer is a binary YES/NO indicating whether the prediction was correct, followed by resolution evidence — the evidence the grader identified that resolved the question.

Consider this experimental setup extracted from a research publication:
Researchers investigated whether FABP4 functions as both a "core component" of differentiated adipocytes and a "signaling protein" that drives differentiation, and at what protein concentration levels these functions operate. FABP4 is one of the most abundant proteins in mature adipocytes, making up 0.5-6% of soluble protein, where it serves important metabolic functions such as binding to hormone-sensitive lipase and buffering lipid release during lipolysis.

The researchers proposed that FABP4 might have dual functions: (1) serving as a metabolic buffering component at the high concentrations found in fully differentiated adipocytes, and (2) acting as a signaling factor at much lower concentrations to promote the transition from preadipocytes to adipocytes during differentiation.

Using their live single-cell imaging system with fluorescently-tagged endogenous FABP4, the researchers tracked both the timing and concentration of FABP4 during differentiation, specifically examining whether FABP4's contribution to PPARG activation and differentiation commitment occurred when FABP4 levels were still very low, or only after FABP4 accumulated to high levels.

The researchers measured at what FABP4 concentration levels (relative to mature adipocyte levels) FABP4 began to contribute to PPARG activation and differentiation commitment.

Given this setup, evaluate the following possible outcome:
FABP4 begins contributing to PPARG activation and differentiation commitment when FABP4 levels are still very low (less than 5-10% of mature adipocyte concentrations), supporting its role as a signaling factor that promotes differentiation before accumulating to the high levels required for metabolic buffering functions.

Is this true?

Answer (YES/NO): YES